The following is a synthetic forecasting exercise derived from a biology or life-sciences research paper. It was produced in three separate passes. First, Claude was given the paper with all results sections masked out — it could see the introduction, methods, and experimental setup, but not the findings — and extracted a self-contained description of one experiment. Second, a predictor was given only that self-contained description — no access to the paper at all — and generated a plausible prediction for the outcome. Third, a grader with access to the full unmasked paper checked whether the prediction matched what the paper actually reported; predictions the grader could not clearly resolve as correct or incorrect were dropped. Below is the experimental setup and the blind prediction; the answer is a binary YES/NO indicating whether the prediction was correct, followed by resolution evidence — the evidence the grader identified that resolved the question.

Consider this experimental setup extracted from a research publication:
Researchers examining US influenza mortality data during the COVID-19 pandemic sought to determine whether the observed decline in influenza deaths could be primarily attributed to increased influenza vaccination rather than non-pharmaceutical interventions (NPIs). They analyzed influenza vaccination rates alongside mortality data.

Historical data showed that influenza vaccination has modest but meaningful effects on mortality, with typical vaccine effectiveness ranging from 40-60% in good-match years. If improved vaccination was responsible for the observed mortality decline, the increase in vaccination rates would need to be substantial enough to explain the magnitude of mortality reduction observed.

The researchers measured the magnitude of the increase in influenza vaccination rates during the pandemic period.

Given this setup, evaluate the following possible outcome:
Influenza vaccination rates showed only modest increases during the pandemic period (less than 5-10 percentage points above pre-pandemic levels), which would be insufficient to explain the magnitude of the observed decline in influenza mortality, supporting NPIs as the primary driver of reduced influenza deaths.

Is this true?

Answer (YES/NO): YES